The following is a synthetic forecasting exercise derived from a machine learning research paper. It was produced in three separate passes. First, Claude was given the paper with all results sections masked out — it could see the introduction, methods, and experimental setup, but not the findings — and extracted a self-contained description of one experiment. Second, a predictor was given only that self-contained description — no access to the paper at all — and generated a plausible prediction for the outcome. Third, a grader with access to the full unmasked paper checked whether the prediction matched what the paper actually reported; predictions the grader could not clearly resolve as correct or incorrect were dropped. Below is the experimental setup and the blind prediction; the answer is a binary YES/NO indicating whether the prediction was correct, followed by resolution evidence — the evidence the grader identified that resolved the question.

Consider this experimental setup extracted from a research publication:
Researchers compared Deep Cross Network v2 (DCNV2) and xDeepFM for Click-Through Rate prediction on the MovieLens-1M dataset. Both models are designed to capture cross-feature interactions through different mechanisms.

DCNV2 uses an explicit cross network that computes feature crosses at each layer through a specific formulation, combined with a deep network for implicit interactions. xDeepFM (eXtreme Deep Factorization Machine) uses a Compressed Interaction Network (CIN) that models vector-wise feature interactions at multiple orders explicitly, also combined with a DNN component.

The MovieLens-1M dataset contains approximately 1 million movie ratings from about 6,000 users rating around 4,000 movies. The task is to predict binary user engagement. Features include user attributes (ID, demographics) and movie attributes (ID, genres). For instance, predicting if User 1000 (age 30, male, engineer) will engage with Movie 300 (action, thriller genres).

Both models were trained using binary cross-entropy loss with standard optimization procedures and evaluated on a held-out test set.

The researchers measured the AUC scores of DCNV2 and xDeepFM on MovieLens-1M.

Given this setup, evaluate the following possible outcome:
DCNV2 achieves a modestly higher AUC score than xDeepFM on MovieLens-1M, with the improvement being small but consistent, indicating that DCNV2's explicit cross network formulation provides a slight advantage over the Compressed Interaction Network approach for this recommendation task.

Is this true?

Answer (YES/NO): YES